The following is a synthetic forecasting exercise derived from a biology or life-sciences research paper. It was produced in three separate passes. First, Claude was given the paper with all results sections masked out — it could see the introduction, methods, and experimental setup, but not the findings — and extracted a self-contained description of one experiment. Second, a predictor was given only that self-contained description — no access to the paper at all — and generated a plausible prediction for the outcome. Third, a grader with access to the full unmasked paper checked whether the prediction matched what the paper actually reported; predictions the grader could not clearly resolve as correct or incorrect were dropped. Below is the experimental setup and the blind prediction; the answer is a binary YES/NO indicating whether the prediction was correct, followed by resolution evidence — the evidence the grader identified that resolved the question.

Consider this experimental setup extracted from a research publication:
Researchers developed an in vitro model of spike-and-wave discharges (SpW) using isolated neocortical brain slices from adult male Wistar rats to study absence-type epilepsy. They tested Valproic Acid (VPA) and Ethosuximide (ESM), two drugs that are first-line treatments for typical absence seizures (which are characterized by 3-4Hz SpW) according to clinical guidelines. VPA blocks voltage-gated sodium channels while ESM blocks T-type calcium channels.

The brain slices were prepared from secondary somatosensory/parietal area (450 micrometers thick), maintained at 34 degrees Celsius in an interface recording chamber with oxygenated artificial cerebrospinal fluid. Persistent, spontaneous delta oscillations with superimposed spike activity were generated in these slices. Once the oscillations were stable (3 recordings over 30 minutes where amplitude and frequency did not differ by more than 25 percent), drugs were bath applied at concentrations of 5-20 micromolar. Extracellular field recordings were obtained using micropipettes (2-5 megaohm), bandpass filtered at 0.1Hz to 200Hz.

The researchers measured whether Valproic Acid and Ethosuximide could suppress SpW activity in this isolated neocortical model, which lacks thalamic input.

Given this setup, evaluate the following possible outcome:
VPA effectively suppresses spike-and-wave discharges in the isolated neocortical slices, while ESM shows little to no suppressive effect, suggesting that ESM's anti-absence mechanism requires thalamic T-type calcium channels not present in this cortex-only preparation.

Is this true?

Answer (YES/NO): NO